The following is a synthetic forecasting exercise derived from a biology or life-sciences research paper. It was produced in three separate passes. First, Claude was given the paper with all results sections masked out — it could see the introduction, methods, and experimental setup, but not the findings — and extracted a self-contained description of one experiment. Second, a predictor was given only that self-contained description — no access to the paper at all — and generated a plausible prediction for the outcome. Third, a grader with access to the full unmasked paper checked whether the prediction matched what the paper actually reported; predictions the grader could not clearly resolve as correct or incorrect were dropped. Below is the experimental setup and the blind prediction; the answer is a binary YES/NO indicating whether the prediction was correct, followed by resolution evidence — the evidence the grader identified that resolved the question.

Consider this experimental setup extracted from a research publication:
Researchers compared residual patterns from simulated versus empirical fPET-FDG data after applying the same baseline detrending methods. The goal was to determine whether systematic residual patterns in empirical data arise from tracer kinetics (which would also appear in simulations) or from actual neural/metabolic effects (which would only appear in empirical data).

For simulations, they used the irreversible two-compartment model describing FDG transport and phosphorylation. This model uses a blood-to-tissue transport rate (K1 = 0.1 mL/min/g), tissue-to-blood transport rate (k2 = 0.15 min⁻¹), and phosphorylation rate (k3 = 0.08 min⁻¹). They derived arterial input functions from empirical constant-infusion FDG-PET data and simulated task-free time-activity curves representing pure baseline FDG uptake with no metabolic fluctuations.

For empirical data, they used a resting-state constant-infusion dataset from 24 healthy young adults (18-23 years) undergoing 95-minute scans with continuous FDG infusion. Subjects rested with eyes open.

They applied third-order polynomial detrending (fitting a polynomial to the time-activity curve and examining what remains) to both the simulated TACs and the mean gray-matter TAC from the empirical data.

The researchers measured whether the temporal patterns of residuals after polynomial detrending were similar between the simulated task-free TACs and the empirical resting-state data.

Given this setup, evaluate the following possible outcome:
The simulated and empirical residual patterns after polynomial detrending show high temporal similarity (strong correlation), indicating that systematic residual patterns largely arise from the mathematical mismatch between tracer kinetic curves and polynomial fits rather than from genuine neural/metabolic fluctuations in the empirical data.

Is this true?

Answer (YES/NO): YES